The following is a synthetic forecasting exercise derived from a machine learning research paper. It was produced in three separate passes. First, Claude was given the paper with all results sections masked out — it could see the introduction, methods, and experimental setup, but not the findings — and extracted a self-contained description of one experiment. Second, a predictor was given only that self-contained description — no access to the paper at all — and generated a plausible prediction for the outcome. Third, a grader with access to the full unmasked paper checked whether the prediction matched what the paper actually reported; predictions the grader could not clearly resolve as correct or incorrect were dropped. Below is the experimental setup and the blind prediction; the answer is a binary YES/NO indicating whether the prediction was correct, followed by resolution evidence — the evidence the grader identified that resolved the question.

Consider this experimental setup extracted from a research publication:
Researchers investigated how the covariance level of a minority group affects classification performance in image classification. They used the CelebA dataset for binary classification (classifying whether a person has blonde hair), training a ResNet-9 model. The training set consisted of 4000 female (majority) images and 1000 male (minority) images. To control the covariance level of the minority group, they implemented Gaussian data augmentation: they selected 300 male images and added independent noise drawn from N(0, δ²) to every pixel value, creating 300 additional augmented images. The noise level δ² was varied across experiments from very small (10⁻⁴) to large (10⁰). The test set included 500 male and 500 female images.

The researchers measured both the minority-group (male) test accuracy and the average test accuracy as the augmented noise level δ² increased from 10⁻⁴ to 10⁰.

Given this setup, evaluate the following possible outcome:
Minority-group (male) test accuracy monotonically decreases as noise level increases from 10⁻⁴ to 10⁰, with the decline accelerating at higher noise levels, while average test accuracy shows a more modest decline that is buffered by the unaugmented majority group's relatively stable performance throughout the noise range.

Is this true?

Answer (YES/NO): NO